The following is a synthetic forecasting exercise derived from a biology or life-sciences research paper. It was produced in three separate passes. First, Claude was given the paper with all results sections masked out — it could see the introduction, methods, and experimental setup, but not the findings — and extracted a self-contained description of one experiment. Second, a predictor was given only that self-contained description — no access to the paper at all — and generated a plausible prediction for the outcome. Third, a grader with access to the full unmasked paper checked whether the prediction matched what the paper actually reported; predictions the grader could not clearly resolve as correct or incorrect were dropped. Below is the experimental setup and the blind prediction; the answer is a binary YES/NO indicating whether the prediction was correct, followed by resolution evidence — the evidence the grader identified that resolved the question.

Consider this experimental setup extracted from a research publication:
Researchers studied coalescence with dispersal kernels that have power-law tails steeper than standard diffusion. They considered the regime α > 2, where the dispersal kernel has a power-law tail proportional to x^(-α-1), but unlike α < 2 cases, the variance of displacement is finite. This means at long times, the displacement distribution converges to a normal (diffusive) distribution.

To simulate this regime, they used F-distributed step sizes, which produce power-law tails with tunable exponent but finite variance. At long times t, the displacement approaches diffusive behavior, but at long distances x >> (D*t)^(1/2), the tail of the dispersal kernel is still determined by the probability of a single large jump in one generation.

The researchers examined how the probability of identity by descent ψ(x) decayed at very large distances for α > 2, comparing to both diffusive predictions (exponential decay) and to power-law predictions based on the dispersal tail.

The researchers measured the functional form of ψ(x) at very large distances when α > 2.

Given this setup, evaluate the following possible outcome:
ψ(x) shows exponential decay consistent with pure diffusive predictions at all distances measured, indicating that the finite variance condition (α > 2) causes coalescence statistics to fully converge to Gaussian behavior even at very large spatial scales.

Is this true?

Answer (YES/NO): NO